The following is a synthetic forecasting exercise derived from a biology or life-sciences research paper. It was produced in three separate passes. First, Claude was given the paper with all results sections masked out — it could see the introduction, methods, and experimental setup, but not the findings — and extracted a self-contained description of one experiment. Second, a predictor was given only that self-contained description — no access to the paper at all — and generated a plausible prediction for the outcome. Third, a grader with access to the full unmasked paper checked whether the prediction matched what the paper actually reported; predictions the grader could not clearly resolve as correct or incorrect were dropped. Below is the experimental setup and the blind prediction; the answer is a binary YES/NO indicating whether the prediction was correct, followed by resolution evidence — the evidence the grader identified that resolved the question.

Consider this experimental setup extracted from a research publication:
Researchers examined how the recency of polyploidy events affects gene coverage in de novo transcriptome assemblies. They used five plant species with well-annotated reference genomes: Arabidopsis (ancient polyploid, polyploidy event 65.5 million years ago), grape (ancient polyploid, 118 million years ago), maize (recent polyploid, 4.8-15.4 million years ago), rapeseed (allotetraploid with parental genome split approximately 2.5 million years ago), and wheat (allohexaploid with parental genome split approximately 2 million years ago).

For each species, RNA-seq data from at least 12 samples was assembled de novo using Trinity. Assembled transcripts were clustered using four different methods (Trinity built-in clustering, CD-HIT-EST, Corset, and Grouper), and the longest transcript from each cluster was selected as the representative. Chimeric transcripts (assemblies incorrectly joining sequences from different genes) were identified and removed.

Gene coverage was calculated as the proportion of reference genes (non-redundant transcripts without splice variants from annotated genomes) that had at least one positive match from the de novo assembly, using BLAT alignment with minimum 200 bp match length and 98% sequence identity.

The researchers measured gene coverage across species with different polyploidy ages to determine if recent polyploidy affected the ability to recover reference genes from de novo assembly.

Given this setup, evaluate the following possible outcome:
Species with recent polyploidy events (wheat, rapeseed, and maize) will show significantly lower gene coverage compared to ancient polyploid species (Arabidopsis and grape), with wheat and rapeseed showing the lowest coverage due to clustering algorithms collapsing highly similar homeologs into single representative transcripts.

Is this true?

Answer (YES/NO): NO